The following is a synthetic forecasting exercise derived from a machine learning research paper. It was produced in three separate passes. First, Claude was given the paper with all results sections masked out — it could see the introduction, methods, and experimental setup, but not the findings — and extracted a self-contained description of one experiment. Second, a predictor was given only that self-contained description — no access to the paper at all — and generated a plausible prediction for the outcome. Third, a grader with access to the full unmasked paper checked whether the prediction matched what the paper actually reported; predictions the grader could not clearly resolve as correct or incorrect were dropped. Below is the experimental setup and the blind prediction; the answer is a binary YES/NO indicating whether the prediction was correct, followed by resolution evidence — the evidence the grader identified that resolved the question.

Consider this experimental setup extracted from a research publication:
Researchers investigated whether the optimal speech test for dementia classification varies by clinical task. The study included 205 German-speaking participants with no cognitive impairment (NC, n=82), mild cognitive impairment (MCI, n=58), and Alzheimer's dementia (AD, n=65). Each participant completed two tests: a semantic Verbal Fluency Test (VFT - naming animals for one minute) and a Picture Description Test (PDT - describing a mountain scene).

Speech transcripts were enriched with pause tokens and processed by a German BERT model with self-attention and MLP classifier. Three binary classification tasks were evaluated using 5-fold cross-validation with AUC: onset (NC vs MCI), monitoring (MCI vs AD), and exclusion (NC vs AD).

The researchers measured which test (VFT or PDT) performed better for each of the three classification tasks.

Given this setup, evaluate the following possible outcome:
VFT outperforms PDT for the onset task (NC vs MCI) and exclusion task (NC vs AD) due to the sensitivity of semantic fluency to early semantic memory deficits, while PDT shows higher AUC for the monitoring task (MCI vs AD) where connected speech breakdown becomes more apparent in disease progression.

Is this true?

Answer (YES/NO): YES